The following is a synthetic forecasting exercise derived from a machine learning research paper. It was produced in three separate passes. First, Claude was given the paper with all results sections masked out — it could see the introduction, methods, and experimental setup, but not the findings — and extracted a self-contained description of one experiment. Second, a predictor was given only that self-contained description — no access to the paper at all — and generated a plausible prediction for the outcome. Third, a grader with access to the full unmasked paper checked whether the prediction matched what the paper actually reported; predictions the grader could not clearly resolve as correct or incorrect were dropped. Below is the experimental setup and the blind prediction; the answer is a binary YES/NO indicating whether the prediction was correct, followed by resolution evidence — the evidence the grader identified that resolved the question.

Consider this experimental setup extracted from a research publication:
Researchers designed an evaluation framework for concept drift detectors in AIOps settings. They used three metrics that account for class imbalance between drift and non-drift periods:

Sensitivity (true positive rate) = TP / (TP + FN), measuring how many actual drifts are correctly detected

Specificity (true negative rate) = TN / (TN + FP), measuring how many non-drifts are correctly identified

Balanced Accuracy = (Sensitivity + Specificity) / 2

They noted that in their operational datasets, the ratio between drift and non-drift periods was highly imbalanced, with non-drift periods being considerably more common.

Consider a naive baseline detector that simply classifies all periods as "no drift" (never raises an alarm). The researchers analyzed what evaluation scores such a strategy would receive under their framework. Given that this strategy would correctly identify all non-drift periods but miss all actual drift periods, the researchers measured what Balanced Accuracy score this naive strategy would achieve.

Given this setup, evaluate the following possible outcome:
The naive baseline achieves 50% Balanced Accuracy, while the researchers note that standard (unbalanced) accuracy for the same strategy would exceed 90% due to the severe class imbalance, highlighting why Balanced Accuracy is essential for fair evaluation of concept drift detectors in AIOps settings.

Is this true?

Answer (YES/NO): NO